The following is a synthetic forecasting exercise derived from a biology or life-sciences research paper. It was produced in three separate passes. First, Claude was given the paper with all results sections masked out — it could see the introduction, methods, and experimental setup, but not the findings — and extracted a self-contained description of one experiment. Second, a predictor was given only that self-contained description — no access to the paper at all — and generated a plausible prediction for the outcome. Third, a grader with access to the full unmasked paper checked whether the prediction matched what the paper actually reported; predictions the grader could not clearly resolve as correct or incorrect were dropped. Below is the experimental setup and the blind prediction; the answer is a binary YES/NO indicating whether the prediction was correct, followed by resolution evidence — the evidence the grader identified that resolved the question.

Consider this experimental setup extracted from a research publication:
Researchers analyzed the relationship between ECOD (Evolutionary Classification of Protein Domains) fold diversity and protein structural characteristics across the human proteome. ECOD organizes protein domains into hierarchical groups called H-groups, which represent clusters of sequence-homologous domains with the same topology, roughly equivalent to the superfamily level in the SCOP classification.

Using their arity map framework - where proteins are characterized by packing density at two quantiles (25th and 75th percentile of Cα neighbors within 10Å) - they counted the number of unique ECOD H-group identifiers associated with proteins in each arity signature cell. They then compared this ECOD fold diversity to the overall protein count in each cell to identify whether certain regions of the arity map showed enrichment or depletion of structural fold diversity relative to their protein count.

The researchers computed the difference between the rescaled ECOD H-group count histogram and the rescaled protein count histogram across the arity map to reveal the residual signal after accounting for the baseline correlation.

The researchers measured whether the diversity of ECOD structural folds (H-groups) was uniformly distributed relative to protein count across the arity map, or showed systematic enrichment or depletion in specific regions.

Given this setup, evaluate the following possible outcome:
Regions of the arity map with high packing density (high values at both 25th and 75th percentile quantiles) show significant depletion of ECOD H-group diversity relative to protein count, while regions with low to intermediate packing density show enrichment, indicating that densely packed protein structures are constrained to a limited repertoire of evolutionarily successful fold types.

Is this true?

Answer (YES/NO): NO